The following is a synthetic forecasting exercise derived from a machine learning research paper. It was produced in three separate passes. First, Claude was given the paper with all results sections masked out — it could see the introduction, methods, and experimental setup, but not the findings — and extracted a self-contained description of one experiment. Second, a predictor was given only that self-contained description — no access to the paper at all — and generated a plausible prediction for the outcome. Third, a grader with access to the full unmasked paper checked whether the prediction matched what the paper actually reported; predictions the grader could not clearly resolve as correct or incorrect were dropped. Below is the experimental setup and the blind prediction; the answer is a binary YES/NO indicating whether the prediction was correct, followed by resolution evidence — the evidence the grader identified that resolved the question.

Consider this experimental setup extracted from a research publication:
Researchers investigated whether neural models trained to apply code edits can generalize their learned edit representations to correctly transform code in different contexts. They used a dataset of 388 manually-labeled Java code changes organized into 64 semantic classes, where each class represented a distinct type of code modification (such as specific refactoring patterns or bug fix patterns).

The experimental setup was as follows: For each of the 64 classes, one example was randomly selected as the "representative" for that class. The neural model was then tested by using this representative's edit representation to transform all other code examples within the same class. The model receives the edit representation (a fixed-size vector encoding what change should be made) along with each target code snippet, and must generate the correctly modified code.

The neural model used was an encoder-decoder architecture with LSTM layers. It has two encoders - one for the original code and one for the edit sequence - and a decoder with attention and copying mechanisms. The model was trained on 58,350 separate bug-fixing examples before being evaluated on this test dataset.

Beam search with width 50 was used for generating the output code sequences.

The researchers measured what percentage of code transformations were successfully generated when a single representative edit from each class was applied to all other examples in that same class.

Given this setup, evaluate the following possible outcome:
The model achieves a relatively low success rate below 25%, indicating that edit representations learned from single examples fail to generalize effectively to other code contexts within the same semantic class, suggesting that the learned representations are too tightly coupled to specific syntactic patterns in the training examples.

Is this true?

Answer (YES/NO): NO